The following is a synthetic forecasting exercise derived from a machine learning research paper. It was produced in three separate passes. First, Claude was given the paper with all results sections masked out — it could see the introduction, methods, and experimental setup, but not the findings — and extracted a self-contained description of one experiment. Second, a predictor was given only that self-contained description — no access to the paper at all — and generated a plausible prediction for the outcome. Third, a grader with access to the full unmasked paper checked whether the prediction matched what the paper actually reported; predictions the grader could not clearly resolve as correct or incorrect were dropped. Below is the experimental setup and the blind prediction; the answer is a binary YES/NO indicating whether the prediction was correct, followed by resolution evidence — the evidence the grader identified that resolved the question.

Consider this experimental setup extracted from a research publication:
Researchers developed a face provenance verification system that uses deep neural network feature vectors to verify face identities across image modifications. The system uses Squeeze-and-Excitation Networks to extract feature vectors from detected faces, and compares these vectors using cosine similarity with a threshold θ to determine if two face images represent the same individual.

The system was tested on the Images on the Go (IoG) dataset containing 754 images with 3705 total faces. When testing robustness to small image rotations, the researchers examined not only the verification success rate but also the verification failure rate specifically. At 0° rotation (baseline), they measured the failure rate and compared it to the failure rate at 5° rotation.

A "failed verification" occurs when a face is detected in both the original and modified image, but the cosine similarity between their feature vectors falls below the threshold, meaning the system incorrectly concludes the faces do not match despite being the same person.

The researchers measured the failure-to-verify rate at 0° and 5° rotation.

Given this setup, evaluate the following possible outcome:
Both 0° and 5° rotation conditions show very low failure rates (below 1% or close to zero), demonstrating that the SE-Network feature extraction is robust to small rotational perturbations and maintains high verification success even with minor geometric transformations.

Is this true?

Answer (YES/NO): YES